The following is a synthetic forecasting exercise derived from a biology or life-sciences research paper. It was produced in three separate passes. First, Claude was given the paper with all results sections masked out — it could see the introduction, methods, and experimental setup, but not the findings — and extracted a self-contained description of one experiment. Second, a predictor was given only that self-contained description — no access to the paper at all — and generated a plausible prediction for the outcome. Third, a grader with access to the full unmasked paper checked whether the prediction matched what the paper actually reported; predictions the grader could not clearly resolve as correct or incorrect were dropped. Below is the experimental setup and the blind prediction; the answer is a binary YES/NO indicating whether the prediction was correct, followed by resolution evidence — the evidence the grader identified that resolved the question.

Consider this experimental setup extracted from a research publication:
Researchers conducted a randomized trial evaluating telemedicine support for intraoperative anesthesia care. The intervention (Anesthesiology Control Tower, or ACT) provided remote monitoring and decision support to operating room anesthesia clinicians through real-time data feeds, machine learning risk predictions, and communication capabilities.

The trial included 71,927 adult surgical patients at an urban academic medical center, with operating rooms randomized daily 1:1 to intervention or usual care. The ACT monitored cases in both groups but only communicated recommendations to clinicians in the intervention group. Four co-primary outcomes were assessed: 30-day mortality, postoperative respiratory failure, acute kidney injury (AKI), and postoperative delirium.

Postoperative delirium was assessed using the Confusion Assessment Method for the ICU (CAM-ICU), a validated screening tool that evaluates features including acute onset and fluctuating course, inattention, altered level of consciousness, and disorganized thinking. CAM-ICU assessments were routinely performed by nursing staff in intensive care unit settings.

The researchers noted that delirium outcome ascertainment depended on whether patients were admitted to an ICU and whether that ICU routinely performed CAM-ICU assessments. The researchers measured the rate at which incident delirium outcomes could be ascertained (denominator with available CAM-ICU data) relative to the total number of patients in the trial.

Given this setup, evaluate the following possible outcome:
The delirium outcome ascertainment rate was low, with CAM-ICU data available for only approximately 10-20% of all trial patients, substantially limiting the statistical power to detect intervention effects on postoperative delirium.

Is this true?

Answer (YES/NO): YES